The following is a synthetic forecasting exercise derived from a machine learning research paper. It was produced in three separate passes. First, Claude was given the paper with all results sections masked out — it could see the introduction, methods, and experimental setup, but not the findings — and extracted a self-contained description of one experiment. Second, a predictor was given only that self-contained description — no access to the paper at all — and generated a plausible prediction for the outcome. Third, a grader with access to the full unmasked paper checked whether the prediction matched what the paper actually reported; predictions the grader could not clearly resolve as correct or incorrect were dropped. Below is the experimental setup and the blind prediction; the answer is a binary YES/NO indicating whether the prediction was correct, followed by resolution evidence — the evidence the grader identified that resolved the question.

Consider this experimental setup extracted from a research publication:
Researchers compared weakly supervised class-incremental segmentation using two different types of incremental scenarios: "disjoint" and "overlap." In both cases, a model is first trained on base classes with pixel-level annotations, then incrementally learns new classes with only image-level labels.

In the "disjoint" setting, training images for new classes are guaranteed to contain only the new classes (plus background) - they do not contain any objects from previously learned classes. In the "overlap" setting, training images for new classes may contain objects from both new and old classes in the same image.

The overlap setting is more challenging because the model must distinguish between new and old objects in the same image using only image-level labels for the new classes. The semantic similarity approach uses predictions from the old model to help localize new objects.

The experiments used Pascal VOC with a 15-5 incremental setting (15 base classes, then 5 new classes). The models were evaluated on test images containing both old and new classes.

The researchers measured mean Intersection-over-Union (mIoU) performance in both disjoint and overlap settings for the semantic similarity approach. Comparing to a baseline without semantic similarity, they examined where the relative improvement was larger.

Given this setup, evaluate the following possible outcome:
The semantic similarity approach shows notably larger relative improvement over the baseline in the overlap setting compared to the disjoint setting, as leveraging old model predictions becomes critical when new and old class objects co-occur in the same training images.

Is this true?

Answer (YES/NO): YES